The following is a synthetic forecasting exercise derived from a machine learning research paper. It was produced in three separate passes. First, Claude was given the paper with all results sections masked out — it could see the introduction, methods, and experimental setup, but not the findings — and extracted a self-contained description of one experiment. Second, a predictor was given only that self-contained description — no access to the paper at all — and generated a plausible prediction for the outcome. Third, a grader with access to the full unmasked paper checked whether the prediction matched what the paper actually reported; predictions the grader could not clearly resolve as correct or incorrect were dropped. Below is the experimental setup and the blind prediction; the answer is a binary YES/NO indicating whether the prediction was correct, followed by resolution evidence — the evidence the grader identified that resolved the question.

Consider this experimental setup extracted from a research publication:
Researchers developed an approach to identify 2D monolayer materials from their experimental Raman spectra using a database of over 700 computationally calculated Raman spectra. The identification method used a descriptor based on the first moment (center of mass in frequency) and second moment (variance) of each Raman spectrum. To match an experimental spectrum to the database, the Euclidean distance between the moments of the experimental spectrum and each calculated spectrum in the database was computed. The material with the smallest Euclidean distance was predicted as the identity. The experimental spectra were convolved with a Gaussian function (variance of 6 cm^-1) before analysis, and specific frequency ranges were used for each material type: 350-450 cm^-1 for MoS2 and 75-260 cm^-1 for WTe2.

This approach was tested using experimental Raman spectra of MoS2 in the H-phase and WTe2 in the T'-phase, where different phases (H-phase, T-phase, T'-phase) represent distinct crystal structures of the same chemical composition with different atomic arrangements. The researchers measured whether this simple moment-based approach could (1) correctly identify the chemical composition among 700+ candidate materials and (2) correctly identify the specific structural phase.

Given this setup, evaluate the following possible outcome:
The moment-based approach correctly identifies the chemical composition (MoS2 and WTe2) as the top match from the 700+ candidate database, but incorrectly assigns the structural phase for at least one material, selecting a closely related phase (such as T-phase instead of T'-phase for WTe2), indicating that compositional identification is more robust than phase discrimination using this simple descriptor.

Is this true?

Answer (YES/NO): NO